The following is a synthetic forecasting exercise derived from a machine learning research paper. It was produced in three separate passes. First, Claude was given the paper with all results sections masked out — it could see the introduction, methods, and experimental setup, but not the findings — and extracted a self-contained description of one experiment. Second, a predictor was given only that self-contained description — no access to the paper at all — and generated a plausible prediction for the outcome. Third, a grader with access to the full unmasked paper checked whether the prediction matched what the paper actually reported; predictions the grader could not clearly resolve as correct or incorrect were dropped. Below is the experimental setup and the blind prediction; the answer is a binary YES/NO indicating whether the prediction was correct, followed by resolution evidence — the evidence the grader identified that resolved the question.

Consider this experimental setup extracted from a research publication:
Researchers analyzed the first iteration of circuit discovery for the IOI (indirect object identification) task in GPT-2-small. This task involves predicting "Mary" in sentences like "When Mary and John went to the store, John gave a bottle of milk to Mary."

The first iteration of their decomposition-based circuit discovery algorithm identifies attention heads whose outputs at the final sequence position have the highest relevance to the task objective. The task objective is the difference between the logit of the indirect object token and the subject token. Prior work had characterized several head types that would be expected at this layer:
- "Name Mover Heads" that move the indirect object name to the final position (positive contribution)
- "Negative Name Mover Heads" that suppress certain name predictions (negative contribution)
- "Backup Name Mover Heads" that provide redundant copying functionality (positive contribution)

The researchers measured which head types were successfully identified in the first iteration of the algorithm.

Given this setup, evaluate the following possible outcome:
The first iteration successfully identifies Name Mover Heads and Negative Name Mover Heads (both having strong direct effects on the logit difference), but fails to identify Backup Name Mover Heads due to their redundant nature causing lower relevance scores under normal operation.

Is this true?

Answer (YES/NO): NO